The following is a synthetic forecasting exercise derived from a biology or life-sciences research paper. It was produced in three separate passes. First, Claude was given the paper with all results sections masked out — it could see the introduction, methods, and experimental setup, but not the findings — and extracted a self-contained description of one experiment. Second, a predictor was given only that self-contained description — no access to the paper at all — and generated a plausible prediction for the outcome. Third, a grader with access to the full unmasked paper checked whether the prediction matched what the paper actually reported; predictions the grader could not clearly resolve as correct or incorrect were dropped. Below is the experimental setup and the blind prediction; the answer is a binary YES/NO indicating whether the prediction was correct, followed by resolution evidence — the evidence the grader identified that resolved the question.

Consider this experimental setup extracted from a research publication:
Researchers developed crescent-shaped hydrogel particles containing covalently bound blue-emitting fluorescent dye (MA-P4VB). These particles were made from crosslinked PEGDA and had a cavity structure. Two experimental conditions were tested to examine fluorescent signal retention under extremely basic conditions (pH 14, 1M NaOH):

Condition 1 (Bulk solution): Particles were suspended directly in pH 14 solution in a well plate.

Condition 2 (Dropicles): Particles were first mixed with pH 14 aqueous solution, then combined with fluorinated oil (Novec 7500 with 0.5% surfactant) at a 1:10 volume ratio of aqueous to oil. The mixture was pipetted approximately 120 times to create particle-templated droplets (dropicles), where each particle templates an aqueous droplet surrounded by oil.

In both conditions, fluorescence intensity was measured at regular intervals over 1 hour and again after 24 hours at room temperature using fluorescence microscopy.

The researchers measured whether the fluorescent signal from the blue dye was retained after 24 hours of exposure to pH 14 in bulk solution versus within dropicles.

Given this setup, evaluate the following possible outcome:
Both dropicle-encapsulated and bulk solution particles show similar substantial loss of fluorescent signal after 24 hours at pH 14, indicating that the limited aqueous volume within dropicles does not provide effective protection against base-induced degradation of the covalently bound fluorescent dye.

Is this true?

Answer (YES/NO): NO